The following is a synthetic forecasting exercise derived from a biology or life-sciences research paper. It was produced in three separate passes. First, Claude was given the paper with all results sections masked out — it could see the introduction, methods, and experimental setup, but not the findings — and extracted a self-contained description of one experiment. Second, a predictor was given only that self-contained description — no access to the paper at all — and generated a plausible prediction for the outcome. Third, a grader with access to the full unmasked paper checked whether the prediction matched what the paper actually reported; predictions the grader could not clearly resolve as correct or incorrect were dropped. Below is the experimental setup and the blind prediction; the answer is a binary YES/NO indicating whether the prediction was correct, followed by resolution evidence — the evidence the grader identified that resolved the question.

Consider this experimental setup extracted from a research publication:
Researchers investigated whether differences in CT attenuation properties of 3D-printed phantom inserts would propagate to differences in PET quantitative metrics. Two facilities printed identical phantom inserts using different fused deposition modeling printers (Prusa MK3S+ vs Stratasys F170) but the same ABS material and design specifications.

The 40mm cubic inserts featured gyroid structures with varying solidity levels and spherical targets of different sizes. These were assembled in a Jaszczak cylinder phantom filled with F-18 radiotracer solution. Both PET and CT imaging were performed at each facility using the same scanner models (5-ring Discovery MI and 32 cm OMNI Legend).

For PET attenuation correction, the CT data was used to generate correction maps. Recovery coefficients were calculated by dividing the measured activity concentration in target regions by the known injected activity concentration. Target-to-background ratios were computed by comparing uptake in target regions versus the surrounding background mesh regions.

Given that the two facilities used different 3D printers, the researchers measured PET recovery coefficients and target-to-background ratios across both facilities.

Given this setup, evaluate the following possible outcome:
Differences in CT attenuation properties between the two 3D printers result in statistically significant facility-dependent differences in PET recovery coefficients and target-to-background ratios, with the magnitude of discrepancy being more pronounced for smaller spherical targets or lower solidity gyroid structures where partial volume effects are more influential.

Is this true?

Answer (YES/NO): NO